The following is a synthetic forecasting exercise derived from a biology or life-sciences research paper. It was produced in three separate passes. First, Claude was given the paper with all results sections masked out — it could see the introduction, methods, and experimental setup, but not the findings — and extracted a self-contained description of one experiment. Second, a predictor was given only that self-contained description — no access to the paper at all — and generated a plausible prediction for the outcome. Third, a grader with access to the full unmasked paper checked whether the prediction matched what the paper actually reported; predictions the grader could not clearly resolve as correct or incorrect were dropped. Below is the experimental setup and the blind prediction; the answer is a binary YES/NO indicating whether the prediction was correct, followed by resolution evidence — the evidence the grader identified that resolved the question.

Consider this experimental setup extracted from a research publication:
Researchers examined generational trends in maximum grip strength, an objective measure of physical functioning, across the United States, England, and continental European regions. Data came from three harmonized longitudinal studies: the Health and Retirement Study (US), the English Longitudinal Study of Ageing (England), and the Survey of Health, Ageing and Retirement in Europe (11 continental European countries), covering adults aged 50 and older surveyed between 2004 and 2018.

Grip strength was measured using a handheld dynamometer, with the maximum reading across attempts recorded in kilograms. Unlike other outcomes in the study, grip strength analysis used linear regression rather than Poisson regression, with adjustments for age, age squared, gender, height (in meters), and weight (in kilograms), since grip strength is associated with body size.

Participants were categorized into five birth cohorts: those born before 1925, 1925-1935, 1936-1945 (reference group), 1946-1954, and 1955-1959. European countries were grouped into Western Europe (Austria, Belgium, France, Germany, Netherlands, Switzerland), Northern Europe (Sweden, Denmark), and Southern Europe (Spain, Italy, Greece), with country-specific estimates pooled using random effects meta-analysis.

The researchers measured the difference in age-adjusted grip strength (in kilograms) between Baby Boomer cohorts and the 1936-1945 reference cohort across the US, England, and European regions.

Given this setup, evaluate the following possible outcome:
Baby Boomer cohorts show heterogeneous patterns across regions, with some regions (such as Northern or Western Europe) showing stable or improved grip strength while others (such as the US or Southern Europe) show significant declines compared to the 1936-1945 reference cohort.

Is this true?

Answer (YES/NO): NO